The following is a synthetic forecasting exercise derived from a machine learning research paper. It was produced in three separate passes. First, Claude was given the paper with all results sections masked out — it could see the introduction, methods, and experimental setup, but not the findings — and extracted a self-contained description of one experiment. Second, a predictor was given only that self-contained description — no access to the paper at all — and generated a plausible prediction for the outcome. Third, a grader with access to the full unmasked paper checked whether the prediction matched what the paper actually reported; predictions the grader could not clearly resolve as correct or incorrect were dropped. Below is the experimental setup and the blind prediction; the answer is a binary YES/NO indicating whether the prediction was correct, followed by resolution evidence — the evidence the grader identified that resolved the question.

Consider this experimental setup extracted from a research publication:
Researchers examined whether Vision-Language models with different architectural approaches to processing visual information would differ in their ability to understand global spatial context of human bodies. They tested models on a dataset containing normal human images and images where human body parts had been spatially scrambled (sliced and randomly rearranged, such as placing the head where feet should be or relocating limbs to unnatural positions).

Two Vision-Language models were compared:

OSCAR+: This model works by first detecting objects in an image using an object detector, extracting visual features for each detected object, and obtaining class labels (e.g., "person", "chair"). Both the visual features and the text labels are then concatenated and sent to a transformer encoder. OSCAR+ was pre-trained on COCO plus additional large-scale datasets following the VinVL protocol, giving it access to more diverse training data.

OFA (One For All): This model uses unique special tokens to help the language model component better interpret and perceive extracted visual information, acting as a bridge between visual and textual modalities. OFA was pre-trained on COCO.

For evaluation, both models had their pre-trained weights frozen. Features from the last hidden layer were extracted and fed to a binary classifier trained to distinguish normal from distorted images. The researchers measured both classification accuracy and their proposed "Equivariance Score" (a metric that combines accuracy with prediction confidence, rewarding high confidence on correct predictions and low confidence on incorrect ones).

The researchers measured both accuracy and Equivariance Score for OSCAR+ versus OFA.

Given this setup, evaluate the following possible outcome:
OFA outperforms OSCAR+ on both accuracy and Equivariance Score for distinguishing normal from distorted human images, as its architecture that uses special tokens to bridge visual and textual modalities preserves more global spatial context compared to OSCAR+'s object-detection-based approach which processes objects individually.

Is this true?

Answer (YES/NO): YES